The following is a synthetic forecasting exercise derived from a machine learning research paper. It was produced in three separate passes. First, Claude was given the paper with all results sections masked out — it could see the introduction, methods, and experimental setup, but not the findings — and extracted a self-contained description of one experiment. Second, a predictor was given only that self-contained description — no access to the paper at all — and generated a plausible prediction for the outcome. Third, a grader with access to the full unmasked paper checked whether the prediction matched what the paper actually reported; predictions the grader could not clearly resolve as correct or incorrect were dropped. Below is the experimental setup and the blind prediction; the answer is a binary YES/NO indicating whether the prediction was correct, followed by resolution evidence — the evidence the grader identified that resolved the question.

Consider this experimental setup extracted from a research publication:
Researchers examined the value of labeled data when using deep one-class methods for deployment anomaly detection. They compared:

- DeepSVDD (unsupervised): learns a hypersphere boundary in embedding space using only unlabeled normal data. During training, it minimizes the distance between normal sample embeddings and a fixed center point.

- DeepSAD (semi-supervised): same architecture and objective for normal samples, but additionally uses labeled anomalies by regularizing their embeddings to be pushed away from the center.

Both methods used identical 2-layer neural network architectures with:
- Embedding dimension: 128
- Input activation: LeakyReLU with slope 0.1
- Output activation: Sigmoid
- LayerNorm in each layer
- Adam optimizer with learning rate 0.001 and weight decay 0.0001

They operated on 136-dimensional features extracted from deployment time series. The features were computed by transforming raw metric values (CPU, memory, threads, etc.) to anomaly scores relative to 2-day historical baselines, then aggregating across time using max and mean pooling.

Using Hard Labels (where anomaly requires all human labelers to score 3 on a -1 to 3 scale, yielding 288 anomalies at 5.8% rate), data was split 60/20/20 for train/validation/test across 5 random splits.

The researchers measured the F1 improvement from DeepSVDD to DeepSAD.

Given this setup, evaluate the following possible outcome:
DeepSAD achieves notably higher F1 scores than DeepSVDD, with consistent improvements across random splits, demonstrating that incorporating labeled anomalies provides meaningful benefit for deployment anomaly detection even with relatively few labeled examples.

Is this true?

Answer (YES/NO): YES